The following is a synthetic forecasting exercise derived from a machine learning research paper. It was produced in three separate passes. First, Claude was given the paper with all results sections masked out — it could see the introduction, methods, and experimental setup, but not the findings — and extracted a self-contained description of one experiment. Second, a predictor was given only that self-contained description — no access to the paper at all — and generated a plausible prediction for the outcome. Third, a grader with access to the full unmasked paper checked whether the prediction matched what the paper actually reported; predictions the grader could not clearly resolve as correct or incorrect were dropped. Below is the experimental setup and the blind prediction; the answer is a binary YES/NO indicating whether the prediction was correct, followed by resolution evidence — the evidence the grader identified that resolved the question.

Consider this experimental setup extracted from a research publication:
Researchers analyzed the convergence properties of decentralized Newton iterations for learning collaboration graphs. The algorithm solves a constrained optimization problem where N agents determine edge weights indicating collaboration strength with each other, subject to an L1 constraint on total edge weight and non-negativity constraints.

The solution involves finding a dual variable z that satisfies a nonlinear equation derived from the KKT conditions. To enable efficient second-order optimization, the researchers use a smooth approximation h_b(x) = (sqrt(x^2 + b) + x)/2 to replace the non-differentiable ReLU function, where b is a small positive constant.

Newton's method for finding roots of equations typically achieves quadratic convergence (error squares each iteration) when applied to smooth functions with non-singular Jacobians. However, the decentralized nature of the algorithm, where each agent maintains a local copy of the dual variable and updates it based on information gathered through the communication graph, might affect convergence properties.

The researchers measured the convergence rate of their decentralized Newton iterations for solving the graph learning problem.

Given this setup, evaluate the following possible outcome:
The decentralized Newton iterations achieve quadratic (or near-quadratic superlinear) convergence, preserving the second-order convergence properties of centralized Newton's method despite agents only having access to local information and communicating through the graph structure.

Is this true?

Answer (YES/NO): YES